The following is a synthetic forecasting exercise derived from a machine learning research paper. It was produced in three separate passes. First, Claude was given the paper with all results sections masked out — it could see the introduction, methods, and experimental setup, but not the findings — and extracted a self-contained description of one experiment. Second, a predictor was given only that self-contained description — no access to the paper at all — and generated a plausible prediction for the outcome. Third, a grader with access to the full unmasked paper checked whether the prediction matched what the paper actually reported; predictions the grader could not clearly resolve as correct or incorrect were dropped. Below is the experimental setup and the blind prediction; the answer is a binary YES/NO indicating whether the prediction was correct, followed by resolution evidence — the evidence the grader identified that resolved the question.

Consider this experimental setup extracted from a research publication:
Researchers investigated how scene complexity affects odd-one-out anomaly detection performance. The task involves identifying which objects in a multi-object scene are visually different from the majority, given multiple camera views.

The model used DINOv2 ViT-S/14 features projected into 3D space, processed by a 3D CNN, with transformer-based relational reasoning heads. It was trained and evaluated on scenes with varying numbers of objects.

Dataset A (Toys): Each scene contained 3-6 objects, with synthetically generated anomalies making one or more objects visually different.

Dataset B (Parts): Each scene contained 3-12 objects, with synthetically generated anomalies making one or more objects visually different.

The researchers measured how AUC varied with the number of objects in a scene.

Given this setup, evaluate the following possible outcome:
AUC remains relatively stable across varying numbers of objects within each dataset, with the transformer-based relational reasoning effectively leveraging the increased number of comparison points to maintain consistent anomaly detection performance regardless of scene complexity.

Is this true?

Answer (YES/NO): NO